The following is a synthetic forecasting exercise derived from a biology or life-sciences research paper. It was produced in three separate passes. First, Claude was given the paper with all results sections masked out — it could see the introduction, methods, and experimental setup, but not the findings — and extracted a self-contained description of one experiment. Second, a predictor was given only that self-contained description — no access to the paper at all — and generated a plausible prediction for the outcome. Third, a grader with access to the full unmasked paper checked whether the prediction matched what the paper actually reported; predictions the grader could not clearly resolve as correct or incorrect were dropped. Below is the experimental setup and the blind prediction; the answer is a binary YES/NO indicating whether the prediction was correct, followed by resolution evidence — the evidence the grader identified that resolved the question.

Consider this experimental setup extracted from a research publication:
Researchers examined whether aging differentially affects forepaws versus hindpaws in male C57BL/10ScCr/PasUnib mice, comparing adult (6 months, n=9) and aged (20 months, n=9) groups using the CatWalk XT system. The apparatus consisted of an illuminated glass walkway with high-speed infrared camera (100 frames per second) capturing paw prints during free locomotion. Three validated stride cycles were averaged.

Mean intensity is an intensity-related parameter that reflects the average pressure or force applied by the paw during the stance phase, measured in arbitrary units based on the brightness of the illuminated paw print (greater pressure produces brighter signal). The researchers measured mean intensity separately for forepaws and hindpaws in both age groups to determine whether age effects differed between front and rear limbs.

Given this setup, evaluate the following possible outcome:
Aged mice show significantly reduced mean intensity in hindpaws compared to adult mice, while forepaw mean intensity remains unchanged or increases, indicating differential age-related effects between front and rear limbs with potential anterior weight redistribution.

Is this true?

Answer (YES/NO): NO